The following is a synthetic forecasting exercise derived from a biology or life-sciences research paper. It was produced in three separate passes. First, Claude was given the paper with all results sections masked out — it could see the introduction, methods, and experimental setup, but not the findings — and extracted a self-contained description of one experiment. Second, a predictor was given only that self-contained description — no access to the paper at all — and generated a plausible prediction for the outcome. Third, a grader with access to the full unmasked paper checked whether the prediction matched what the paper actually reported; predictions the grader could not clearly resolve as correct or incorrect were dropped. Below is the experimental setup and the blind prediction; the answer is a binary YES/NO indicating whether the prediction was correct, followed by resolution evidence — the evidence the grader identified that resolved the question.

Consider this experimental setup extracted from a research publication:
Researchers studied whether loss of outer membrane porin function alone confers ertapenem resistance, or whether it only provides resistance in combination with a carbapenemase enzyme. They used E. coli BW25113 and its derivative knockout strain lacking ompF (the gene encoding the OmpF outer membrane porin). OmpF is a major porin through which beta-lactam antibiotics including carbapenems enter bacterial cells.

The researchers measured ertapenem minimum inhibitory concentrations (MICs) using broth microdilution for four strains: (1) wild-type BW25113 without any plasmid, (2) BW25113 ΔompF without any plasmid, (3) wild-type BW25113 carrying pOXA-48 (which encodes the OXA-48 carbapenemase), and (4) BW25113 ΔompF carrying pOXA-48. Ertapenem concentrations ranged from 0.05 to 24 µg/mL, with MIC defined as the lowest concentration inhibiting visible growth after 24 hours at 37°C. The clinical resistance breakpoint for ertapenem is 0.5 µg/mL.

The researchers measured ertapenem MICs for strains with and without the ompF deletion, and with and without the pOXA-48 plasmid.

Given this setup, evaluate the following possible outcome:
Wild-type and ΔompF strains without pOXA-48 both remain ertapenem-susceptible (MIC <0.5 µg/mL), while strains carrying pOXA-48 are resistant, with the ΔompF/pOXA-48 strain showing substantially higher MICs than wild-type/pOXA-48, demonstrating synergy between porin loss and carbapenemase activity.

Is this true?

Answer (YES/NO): YES